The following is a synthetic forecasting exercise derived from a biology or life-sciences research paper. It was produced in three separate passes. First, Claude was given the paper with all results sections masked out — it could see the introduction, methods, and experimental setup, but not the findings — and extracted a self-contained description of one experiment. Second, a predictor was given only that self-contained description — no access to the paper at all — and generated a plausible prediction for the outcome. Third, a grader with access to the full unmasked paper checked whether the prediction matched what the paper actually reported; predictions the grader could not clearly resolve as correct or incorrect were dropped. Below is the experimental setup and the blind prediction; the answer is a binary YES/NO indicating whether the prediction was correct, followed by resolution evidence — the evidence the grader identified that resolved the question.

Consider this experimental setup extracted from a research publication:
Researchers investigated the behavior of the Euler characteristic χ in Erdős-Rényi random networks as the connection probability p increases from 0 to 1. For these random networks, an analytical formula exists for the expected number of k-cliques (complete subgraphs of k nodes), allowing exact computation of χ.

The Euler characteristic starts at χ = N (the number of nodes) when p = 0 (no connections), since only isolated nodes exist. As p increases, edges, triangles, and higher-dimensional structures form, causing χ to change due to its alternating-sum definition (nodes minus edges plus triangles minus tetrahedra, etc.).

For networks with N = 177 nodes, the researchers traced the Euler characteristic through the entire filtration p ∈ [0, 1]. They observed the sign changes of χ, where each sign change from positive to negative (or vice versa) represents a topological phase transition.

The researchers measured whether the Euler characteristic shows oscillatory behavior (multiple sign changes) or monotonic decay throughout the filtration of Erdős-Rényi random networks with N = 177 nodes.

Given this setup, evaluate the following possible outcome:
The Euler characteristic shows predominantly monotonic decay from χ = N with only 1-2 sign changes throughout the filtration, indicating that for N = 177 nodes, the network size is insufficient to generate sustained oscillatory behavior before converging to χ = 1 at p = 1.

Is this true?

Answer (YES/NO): NO